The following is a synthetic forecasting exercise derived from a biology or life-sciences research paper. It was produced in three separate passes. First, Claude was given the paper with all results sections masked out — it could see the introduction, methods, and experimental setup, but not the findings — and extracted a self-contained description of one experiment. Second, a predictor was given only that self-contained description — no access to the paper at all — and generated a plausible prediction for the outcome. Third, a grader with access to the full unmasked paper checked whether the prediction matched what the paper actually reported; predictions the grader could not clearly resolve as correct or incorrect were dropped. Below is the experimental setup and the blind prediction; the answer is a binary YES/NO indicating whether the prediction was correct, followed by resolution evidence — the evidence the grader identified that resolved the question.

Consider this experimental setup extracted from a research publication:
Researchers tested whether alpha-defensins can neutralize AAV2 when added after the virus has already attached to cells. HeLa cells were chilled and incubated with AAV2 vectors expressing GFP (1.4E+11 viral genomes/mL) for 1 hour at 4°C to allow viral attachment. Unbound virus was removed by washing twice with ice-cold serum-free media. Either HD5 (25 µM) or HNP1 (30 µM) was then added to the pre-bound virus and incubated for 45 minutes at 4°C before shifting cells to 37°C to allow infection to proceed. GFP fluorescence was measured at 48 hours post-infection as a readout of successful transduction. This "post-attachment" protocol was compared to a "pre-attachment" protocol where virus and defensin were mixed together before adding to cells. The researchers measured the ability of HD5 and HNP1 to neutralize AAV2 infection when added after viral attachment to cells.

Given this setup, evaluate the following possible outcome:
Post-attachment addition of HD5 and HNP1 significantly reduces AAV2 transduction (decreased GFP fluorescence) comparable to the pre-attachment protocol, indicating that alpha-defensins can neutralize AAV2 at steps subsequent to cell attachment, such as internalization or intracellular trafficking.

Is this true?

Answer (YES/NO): YES